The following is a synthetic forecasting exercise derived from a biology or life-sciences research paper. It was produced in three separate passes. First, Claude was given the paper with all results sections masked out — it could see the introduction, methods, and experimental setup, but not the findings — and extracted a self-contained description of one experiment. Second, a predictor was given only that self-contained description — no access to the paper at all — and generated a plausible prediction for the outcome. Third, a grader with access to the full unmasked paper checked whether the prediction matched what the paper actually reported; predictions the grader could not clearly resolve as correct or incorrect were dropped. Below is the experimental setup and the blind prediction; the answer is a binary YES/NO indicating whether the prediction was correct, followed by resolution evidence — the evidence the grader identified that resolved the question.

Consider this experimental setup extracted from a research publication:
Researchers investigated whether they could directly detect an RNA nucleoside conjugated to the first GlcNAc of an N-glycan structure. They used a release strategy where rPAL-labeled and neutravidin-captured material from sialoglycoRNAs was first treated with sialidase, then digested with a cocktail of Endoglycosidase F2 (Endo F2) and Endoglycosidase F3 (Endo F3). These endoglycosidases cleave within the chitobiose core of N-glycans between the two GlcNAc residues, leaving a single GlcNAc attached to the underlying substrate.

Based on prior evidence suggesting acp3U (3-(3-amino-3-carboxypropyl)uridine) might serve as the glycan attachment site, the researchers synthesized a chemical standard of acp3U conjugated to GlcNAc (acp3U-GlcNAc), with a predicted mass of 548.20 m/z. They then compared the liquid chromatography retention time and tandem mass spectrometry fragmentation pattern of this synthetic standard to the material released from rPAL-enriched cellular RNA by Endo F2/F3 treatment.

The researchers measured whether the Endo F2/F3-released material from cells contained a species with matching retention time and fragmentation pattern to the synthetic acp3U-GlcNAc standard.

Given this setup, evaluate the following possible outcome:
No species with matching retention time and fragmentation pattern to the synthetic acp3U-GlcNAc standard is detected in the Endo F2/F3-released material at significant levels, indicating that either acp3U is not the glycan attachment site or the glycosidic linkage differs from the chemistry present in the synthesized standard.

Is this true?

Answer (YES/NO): NO